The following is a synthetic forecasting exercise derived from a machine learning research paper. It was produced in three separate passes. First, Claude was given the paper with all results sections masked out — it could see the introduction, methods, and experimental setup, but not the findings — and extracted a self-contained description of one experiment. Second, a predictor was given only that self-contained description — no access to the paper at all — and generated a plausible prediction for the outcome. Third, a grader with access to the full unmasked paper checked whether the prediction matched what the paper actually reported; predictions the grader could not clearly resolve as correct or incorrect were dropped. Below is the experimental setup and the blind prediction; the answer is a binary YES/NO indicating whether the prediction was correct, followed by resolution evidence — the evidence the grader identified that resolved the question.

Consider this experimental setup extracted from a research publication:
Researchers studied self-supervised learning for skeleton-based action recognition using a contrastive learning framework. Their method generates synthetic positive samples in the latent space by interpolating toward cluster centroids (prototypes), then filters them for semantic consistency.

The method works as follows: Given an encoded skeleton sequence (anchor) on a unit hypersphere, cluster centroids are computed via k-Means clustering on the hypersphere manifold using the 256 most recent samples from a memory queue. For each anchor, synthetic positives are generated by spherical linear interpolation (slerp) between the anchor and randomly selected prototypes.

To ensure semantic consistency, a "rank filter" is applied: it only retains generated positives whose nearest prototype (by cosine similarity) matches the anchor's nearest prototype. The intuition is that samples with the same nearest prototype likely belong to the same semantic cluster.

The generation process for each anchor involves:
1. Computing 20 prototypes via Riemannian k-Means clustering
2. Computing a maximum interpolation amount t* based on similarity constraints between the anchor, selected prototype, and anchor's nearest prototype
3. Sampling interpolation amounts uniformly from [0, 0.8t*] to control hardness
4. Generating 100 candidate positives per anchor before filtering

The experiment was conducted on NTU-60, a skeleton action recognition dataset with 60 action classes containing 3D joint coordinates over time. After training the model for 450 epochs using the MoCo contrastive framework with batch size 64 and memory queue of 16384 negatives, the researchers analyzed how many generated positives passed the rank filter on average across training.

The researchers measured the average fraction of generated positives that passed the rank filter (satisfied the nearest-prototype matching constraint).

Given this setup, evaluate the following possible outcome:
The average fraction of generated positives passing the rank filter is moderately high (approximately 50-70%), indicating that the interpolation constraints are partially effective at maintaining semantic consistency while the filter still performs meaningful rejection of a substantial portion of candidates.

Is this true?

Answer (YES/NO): NO